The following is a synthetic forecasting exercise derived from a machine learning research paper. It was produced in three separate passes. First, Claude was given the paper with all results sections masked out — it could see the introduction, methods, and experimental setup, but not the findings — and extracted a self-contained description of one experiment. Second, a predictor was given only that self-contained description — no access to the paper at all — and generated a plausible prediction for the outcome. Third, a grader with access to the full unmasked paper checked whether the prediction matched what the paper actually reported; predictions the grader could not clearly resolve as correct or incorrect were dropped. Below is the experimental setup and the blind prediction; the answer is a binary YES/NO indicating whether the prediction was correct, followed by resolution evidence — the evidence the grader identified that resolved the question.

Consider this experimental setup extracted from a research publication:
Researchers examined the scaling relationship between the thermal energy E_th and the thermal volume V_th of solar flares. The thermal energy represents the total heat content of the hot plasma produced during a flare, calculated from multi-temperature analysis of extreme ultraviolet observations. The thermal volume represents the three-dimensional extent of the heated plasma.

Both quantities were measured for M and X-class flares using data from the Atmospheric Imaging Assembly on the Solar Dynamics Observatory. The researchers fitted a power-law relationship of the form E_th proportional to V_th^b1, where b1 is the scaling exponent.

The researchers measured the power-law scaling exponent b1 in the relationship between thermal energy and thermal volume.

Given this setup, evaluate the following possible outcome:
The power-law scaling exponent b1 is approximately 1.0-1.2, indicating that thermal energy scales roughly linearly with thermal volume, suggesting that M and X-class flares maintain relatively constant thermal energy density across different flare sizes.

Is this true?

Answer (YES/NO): NO